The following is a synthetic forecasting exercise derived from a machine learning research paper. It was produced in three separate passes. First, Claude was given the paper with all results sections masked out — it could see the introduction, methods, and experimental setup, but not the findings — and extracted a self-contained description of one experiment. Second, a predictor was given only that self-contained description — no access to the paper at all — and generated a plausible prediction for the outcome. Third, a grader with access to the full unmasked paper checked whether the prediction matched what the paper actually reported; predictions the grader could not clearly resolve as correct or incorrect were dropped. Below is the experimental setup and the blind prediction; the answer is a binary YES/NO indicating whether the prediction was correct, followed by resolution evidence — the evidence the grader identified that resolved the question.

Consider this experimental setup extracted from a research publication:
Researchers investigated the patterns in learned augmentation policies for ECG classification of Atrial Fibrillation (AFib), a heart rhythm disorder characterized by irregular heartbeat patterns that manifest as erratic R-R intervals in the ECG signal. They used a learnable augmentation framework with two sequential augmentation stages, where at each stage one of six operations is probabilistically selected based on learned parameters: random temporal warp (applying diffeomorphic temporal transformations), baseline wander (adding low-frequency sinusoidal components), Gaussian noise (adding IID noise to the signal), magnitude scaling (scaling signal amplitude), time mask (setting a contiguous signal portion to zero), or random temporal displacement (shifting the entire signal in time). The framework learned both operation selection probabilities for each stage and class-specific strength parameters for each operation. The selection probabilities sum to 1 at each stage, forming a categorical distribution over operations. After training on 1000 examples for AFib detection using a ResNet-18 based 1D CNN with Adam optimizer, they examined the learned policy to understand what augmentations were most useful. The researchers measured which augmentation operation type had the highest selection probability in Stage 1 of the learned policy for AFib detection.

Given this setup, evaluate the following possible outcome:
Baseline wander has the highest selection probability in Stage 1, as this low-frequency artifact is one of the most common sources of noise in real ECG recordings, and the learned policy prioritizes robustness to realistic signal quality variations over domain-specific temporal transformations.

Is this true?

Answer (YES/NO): NO